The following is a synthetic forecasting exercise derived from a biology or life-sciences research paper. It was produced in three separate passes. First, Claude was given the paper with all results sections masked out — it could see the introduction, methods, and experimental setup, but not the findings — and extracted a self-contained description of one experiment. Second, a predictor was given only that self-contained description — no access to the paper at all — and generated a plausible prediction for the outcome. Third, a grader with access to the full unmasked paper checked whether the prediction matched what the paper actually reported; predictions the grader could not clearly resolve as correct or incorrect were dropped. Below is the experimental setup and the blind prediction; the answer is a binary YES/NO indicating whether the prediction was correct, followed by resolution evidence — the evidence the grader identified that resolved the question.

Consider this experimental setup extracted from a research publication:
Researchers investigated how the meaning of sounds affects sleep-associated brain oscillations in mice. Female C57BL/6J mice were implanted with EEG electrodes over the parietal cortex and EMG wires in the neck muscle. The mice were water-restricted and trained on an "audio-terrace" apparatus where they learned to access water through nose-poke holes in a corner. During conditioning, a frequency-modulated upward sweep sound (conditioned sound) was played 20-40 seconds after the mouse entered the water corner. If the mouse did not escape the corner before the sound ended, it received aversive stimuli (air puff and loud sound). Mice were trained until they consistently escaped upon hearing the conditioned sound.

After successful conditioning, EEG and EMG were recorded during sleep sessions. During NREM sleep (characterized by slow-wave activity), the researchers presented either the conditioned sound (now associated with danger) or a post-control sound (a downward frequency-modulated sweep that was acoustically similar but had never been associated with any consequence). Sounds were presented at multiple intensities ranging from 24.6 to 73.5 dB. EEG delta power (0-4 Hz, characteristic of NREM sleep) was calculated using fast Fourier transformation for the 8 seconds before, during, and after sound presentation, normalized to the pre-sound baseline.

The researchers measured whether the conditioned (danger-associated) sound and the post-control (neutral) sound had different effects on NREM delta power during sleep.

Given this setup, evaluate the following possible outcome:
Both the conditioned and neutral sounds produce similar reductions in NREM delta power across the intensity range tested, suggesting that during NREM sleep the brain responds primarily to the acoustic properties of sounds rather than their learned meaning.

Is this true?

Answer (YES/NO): NO